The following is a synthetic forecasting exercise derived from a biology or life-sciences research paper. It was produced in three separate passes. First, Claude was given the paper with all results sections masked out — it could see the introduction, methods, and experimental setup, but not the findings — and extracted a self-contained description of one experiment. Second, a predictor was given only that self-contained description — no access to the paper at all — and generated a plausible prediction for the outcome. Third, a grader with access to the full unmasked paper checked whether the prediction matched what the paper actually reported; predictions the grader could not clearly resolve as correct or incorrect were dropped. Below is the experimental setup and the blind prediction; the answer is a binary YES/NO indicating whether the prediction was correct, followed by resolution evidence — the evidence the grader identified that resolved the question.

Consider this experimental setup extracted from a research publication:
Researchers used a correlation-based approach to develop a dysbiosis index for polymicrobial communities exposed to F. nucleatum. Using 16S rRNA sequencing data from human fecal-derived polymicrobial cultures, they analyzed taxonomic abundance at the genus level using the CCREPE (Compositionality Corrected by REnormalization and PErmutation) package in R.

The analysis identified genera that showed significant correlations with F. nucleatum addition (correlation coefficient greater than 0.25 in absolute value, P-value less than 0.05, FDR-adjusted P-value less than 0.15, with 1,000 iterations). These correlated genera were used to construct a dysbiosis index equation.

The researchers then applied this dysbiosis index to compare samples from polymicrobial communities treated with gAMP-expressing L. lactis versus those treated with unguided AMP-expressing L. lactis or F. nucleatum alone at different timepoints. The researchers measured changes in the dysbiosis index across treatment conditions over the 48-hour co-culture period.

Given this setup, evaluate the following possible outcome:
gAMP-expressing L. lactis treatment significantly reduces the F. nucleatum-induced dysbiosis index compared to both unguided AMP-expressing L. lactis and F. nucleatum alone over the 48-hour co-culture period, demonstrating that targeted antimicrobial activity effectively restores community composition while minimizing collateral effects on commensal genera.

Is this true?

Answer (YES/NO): YES